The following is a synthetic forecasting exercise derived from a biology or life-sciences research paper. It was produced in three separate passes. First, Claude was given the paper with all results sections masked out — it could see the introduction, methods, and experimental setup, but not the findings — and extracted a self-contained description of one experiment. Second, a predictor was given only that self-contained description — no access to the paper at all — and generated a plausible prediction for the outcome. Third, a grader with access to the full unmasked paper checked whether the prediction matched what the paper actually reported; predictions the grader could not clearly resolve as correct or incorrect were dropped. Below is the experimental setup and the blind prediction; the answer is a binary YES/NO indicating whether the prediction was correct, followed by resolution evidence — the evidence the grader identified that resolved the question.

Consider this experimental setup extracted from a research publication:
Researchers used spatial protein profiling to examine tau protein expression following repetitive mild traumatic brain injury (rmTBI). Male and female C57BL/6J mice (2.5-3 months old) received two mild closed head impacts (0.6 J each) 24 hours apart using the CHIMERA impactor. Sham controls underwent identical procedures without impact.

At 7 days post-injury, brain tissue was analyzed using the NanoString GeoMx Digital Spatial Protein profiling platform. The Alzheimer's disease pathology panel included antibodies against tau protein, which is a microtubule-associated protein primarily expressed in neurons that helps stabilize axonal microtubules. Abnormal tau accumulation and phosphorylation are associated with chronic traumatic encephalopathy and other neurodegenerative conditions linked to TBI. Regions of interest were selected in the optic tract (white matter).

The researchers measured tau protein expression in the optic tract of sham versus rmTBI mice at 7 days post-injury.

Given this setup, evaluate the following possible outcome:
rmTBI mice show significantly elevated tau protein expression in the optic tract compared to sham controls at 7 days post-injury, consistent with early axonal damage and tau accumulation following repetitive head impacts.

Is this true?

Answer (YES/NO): NO